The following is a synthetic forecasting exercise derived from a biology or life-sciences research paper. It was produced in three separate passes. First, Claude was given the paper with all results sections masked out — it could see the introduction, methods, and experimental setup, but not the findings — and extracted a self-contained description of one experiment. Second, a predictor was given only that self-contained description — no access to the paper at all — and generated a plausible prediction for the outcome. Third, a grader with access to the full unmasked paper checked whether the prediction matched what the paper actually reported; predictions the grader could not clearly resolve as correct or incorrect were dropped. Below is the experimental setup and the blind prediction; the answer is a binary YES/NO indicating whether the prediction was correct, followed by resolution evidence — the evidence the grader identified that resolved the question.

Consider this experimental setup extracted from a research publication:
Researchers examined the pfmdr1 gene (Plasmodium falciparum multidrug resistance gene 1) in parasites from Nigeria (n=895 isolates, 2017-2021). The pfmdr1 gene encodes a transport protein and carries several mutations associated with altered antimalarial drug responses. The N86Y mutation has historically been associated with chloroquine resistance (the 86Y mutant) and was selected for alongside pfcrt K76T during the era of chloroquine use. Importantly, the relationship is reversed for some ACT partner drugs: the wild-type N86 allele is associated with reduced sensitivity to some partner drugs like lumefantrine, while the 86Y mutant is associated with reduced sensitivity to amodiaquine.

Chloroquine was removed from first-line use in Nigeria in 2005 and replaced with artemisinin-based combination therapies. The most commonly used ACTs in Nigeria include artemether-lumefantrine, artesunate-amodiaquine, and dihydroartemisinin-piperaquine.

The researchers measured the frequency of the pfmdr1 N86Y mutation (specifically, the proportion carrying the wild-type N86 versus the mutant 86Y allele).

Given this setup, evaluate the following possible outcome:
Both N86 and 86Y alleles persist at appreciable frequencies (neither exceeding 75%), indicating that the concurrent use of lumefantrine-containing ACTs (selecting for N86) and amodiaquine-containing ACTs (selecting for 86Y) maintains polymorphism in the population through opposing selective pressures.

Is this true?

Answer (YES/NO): NO